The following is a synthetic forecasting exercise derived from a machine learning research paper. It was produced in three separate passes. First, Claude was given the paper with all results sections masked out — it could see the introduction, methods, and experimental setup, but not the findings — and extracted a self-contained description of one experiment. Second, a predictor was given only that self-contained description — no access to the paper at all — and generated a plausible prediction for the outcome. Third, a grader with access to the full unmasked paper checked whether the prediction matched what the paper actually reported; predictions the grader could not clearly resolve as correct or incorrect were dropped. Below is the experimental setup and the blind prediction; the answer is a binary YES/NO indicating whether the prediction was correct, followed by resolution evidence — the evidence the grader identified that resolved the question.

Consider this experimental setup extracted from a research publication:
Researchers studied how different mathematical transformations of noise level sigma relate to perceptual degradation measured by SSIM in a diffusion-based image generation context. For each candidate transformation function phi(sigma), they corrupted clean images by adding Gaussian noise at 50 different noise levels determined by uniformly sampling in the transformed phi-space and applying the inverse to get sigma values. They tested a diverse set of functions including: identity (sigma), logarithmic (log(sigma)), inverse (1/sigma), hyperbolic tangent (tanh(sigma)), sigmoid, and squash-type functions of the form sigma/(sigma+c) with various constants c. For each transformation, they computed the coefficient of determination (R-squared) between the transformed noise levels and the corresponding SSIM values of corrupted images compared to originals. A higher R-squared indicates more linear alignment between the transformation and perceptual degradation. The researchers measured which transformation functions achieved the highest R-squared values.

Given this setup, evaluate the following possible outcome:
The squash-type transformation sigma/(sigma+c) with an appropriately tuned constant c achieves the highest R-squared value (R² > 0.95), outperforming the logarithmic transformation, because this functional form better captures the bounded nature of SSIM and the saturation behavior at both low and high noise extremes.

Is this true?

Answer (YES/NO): YES